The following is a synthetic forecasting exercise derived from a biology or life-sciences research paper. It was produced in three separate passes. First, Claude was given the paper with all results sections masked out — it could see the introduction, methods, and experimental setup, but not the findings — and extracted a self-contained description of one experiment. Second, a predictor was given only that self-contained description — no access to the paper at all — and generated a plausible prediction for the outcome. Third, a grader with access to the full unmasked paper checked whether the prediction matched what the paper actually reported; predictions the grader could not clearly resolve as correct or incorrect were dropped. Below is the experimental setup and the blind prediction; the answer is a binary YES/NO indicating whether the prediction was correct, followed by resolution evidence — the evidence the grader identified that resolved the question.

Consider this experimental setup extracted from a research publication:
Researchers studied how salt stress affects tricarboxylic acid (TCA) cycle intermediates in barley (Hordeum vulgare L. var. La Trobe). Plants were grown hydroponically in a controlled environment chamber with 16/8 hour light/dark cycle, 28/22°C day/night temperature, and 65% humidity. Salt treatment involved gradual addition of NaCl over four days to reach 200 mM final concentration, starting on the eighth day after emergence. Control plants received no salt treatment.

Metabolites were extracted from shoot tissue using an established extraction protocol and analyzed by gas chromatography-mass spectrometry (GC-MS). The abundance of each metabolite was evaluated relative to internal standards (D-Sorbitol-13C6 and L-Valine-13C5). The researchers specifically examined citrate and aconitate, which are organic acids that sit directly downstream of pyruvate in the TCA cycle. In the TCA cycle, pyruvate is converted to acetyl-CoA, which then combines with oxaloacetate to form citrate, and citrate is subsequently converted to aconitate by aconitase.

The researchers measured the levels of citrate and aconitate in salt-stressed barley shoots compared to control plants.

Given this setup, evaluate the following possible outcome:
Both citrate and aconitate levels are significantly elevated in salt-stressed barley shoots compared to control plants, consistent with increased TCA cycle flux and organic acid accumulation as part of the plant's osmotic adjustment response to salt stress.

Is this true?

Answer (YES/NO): YES